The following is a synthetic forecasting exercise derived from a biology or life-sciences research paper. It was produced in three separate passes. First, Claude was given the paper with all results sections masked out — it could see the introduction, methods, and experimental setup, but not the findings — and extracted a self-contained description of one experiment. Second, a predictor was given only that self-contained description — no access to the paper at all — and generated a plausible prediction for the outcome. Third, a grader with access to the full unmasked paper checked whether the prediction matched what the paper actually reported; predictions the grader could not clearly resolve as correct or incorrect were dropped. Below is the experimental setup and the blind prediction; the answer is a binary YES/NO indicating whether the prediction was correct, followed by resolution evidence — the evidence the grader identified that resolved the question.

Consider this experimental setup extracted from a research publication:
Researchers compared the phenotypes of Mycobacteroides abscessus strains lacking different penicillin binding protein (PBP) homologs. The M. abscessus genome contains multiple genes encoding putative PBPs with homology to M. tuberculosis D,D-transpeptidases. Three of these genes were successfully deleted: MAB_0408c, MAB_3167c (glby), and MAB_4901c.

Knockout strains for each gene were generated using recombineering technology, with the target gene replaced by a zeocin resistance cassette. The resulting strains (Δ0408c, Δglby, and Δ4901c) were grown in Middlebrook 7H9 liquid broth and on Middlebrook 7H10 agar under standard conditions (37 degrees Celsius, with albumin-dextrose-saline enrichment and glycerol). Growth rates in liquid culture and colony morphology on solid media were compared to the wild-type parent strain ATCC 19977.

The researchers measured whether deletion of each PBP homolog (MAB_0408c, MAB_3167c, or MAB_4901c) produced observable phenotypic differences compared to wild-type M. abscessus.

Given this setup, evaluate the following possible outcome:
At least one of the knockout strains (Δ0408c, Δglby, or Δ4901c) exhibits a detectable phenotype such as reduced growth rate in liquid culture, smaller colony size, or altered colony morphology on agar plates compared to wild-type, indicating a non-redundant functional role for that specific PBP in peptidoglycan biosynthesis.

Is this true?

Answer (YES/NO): YES